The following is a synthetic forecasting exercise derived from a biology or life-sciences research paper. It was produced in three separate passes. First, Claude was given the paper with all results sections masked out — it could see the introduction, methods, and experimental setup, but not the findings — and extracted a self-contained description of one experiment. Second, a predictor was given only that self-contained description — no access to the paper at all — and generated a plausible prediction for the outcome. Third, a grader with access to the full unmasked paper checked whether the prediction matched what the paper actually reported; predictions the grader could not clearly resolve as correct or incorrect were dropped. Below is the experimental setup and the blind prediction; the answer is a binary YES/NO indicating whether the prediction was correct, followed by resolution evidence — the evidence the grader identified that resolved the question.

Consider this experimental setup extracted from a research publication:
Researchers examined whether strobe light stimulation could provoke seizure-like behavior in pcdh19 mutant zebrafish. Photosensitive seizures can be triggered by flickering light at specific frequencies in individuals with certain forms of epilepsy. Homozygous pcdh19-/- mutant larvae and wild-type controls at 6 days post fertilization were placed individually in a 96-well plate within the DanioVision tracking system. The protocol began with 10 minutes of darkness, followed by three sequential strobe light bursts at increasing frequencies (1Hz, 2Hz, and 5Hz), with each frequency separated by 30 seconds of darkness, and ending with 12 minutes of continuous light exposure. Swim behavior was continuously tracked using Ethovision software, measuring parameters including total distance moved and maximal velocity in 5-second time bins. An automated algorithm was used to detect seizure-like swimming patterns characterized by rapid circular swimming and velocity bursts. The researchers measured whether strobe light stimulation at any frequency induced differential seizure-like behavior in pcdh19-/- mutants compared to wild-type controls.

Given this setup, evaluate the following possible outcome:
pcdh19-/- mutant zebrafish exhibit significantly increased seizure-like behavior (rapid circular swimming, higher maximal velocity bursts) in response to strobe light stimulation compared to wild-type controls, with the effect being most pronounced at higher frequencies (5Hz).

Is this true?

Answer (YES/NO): NO